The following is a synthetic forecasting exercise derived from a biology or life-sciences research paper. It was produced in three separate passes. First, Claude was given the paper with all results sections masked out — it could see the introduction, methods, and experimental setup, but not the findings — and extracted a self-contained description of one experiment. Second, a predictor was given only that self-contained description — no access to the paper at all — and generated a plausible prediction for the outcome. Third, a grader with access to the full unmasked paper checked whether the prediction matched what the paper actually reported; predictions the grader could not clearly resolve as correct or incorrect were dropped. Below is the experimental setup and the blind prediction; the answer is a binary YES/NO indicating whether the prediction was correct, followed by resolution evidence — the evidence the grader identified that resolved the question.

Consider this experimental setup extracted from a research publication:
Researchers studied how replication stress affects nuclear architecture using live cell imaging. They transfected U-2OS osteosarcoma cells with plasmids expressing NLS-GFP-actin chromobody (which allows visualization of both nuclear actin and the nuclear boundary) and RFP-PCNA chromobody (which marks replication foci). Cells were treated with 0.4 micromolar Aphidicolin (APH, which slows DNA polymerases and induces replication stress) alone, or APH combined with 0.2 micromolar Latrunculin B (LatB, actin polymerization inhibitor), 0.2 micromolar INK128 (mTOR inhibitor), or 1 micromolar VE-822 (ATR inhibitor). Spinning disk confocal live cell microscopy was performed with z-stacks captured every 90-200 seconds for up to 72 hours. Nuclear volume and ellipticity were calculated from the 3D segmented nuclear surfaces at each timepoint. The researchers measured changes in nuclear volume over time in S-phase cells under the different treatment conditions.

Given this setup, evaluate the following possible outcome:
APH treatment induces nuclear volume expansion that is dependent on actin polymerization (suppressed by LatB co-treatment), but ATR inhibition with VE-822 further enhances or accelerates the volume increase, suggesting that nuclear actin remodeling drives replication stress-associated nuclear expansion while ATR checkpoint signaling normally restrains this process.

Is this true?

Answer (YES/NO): NO